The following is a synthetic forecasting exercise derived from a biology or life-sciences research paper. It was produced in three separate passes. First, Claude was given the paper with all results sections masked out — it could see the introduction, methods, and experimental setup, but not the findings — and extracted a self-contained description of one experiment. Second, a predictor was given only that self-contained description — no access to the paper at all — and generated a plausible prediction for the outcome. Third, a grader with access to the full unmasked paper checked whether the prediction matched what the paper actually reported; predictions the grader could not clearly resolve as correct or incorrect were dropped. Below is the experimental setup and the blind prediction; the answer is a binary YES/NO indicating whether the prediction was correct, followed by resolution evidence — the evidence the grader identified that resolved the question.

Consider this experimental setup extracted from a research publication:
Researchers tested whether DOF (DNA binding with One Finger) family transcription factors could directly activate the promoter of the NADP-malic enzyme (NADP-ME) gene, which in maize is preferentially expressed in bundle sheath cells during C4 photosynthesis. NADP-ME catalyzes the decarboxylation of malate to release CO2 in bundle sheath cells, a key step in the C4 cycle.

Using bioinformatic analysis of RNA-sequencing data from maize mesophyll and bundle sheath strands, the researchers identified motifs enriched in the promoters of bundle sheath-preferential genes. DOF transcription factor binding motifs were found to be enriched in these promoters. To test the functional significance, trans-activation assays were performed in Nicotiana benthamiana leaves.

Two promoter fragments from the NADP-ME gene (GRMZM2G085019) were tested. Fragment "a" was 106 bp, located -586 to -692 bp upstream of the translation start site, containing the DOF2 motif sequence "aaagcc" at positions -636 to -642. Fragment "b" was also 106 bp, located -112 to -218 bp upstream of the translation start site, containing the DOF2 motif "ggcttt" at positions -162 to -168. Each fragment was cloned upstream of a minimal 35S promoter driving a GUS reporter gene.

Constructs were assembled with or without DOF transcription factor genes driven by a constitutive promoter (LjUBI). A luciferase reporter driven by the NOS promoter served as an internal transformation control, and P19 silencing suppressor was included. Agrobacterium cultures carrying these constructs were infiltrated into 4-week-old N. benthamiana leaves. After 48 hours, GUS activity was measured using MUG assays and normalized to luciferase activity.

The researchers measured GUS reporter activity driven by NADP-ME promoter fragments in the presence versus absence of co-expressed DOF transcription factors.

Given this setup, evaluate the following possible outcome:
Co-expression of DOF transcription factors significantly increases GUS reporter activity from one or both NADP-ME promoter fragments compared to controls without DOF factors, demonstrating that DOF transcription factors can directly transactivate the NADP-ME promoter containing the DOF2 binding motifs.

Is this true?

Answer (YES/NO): YES